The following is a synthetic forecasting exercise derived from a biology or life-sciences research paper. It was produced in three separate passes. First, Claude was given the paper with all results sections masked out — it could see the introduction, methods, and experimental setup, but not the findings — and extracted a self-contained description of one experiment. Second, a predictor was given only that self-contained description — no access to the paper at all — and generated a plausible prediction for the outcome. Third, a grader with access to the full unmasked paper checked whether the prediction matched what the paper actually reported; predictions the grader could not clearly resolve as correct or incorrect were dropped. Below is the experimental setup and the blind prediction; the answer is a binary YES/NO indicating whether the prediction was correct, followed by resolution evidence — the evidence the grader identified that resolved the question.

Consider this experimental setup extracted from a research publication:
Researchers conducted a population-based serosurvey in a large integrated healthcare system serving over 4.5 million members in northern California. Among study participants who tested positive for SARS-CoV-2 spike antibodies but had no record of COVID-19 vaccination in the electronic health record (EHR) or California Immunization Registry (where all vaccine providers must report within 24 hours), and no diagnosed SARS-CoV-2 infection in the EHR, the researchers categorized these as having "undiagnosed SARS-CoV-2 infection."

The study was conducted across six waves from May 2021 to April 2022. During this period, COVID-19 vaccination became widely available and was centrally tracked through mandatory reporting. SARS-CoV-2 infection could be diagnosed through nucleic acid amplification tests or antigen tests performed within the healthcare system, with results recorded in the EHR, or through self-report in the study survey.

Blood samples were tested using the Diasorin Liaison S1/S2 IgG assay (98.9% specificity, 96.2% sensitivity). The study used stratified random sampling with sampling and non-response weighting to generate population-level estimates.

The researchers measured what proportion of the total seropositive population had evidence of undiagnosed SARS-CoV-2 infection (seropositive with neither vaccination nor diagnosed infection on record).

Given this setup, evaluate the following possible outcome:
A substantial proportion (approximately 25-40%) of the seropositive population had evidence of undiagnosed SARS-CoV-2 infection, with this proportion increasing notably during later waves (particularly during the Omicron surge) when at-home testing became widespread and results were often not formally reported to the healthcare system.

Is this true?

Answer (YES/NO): NO